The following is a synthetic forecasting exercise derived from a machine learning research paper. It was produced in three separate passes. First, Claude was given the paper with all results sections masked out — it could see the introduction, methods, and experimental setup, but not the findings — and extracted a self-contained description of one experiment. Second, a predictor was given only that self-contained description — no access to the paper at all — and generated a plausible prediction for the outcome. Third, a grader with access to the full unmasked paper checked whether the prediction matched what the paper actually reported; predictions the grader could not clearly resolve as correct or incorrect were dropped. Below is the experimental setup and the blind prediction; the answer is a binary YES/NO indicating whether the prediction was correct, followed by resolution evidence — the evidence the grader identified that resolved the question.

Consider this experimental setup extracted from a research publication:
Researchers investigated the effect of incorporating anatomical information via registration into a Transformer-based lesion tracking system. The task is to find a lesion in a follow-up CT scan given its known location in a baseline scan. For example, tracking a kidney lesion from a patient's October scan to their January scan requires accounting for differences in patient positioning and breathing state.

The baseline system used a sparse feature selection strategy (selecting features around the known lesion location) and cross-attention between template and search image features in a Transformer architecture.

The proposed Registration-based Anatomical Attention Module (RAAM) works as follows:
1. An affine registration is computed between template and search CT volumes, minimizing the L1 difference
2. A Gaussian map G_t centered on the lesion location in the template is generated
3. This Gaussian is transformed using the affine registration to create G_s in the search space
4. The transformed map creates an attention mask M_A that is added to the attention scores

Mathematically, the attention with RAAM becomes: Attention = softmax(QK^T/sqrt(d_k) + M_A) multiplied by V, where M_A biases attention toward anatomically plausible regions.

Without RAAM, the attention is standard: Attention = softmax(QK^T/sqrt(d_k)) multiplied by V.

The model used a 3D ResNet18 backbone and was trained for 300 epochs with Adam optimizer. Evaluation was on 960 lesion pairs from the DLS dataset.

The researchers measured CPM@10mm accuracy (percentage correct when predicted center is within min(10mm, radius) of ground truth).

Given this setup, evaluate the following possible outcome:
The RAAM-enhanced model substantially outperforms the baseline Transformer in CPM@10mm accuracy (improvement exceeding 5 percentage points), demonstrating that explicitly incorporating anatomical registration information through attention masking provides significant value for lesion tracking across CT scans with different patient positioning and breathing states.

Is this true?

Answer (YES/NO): NO